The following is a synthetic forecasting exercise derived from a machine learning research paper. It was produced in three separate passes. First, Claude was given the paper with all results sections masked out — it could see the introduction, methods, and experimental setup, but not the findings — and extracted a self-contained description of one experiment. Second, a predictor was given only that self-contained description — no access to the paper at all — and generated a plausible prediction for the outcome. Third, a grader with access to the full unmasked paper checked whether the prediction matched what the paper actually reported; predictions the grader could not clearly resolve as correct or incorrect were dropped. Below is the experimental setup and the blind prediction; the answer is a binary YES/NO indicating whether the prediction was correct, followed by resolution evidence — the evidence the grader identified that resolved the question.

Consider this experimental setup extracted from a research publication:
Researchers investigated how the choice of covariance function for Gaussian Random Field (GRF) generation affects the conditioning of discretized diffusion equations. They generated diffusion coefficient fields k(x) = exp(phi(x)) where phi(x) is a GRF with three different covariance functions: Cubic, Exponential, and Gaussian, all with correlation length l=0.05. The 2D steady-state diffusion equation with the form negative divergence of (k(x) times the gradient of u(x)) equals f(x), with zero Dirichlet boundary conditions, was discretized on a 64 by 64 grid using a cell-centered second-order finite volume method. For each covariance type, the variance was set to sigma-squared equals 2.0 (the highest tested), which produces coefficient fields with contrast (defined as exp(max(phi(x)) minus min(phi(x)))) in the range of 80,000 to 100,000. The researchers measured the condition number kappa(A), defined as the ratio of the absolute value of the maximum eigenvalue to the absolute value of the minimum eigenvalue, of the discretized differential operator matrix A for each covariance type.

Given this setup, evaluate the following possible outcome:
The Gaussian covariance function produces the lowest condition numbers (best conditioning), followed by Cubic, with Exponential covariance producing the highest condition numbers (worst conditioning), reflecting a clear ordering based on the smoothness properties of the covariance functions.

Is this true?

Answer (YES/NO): NO